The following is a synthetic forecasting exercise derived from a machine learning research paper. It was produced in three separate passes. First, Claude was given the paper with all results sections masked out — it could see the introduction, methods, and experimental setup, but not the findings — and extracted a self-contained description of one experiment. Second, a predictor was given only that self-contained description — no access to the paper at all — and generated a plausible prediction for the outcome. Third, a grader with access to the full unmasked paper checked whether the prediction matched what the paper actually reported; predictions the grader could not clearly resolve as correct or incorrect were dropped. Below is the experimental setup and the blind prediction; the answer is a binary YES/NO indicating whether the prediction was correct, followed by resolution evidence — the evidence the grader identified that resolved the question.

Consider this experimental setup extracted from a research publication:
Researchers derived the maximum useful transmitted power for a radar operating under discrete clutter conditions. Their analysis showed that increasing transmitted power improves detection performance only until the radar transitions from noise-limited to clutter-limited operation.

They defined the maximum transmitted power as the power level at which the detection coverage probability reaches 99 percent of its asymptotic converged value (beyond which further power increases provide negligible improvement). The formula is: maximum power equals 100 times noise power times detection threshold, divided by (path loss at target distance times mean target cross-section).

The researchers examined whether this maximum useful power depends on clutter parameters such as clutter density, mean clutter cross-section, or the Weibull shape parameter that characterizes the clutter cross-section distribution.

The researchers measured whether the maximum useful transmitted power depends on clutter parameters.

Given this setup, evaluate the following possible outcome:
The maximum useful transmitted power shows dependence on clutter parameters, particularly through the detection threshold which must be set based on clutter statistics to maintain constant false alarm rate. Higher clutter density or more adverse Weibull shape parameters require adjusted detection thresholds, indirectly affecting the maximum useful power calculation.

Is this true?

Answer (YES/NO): NO